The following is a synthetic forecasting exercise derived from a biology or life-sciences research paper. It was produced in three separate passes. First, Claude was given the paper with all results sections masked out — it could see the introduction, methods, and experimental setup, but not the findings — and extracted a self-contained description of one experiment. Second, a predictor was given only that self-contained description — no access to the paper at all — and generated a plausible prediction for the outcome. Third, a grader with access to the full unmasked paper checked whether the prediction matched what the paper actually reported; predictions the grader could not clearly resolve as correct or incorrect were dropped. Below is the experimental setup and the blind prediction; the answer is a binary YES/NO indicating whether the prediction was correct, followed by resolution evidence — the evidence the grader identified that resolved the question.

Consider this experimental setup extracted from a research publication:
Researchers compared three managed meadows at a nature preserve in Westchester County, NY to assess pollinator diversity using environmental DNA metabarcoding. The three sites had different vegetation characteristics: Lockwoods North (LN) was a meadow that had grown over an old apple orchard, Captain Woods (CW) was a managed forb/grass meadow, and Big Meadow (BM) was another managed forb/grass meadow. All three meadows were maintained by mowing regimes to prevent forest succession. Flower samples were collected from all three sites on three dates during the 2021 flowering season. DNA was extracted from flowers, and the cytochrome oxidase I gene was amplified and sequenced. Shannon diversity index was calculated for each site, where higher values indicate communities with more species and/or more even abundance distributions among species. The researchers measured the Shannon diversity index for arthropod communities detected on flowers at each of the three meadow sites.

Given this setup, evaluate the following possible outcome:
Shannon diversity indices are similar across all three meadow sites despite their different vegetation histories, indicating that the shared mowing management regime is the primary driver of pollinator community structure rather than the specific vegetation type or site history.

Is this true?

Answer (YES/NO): NO